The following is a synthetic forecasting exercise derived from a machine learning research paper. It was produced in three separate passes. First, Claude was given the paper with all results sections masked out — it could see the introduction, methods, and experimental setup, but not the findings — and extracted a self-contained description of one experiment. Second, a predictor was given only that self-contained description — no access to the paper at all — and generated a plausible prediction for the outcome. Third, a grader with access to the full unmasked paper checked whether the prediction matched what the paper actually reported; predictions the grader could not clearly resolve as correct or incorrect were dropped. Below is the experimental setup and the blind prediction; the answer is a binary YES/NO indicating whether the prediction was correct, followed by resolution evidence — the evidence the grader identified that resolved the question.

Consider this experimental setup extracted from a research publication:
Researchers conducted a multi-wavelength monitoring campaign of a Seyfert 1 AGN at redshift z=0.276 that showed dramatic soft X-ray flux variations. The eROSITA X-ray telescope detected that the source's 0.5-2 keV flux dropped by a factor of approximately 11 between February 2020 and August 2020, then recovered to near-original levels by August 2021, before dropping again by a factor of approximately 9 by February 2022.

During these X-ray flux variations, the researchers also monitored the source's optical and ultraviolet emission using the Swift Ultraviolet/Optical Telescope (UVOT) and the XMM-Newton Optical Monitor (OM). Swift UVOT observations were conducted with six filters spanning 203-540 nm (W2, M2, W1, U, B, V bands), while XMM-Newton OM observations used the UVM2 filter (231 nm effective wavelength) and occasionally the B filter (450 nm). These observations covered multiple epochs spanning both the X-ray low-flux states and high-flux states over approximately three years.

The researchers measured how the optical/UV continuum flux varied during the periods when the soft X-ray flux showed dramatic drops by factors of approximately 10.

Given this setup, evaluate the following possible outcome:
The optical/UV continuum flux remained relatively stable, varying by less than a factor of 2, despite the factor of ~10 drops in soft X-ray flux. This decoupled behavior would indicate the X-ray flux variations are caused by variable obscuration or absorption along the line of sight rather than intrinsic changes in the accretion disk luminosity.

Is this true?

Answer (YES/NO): YES